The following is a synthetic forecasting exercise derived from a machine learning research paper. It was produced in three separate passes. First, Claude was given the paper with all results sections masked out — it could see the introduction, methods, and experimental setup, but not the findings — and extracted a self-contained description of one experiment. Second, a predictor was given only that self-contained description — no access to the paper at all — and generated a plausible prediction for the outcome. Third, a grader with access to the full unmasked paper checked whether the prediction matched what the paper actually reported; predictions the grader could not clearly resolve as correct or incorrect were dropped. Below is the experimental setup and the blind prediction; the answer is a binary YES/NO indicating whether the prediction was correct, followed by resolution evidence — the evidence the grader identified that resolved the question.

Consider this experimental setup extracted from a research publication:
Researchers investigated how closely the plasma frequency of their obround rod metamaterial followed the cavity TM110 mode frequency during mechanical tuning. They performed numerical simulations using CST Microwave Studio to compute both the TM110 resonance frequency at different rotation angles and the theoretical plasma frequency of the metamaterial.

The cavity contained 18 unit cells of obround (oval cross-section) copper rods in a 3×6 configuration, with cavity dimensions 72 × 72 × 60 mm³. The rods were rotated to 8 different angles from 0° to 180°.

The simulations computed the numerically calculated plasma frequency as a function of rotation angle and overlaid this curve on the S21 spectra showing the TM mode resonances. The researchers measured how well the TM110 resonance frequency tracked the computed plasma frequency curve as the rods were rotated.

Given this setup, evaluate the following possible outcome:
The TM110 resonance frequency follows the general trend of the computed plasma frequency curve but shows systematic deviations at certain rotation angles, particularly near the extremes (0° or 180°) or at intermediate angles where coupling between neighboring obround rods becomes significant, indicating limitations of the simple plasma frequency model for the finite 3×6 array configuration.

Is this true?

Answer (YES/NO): NO